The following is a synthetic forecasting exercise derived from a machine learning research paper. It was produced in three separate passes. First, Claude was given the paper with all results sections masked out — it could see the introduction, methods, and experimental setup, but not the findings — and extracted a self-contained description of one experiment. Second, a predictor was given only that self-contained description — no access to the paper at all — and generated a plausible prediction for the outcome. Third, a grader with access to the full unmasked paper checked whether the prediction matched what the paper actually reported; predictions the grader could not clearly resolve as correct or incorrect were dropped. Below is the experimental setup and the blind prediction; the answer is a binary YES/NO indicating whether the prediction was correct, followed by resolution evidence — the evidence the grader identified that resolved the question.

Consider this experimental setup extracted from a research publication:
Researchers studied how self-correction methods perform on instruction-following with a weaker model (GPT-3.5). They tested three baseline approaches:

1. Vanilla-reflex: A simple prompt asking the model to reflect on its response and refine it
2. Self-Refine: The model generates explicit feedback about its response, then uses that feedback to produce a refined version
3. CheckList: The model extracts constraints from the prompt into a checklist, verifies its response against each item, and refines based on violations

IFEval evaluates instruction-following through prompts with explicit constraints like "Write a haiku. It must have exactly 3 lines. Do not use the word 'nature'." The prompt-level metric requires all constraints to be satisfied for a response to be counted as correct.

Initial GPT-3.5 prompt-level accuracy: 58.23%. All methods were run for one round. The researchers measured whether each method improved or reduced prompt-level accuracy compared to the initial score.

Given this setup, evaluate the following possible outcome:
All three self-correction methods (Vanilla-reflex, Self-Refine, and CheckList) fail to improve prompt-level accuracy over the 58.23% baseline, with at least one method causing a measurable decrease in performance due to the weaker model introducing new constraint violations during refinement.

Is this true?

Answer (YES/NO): NO